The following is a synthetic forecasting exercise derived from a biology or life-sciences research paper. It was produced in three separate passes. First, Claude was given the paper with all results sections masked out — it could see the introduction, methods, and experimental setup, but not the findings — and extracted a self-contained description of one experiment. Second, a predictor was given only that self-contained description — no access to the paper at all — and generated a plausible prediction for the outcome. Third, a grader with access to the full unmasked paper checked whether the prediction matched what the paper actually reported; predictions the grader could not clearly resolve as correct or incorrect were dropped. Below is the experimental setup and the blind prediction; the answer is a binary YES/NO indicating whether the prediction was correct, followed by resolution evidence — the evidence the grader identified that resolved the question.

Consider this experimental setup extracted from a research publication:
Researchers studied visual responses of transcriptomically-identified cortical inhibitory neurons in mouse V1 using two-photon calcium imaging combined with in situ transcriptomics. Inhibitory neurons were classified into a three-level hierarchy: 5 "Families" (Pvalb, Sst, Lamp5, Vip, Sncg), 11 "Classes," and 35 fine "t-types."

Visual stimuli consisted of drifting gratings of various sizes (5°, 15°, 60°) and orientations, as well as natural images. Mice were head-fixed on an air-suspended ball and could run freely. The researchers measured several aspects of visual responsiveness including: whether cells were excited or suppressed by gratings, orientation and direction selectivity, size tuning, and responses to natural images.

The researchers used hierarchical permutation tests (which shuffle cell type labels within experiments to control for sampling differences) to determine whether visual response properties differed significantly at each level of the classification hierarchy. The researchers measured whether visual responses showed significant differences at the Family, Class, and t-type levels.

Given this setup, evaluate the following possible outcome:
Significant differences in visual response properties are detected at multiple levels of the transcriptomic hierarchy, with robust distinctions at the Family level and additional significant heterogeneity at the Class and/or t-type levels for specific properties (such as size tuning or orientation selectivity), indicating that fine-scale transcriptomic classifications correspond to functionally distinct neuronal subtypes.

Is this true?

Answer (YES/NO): NO